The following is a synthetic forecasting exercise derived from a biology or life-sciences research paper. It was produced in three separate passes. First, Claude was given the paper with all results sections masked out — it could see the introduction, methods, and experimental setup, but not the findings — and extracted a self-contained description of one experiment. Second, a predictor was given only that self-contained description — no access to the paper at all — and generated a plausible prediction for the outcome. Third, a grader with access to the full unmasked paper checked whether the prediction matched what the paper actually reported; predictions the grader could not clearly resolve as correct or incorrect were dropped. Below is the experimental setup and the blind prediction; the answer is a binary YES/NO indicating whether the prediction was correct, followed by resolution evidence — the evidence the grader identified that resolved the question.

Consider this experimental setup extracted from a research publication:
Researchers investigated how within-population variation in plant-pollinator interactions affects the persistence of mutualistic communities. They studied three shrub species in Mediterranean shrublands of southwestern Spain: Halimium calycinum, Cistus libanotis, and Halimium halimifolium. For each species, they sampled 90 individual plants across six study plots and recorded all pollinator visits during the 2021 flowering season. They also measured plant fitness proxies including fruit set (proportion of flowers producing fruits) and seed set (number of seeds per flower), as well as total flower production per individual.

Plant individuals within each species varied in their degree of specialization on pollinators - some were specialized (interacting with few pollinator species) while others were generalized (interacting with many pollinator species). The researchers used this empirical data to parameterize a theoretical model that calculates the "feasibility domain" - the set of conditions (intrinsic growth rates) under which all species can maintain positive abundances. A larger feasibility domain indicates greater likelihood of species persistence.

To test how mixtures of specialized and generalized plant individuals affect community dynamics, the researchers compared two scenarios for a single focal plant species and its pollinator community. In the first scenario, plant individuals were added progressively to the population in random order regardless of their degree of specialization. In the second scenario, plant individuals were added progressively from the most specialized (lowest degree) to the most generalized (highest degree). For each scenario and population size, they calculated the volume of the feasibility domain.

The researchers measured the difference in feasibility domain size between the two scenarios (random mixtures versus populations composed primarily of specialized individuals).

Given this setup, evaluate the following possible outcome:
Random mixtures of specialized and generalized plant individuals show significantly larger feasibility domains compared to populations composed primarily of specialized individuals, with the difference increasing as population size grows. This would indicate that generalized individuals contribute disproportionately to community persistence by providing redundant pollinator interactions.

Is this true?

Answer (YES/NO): NO